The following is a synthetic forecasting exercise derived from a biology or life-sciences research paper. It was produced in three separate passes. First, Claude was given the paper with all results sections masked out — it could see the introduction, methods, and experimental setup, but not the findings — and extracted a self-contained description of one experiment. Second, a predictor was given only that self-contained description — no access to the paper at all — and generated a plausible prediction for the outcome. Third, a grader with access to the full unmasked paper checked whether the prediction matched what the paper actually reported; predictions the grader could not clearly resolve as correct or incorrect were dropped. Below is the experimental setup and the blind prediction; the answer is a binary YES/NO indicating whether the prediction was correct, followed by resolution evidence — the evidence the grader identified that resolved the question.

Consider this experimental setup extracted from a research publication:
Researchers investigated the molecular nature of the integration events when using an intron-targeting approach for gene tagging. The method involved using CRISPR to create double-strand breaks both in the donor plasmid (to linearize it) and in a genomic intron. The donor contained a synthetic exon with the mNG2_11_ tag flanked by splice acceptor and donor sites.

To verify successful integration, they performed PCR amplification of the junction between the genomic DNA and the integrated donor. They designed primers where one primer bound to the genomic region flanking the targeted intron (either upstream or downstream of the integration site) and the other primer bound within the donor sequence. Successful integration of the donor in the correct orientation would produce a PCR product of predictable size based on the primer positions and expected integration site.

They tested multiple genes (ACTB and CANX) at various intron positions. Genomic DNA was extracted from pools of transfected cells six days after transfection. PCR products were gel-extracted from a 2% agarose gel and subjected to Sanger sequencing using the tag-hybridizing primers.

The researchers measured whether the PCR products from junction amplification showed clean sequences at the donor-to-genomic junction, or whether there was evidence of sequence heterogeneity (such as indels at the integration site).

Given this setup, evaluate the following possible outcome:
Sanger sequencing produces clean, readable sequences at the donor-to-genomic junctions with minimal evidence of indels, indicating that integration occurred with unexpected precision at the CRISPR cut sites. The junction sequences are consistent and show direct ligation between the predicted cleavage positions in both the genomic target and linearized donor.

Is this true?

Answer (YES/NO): NO